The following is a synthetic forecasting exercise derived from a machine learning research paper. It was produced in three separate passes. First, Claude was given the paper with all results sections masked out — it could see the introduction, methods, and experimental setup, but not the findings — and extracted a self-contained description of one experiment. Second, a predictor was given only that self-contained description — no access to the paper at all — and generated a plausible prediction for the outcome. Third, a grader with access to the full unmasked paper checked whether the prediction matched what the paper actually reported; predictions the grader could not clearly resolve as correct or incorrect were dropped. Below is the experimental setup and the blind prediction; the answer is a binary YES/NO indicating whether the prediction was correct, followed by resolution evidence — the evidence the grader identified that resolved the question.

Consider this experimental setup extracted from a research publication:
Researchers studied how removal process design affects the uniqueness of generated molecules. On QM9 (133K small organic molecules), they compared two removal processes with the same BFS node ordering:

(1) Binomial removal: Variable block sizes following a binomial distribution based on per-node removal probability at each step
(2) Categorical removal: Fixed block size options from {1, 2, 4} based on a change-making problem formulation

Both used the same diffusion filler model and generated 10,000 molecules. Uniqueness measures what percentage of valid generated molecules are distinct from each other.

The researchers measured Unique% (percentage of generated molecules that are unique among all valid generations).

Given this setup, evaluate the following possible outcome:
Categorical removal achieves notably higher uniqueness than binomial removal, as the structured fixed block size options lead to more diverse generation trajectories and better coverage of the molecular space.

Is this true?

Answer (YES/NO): NO